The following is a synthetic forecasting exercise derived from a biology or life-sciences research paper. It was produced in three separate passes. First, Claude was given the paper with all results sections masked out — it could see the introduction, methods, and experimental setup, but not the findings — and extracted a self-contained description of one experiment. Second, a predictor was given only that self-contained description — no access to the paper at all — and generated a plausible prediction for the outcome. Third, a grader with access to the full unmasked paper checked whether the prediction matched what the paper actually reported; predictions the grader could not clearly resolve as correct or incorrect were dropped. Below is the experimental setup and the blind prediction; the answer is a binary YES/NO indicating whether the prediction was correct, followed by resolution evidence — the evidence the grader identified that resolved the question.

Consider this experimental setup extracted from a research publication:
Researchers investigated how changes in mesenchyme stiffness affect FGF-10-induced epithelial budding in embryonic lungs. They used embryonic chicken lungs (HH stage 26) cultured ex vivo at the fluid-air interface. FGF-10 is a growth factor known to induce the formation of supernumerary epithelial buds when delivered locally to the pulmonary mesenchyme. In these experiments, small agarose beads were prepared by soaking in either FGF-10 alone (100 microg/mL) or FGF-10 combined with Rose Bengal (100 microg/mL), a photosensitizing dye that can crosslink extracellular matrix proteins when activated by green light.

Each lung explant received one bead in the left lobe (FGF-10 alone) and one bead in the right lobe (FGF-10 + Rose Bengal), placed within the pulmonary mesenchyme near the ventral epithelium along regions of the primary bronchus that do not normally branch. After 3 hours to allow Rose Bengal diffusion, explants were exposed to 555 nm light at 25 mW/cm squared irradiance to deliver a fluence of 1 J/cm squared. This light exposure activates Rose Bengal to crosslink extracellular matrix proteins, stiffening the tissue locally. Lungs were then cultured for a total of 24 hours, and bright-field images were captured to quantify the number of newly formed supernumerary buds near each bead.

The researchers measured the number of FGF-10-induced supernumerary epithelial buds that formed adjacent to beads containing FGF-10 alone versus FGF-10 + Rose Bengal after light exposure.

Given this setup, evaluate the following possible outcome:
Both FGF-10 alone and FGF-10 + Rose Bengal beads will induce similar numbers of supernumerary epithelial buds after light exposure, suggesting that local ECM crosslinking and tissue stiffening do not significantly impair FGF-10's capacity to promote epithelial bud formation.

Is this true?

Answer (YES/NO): NO